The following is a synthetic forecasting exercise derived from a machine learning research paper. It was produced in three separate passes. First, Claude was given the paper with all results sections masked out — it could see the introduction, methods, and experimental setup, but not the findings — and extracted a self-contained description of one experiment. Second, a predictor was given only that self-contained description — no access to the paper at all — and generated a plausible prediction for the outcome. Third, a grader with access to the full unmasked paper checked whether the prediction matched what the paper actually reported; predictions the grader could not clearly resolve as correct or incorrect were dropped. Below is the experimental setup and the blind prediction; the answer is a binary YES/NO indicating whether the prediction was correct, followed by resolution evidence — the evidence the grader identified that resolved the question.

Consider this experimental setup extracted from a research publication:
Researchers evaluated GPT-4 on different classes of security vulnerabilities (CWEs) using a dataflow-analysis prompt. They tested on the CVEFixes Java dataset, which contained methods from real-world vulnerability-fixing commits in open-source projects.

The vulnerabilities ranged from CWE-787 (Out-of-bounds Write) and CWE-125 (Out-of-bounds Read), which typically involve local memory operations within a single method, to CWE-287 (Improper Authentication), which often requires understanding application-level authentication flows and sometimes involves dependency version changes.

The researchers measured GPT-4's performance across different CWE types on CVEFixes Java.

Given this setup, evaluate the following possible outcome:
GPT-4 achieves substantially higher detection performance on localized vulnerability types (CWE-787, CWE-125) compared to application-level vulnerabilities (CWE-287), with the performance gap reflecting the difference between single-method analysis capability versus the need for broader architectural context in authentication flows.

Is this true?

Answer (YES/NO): YES